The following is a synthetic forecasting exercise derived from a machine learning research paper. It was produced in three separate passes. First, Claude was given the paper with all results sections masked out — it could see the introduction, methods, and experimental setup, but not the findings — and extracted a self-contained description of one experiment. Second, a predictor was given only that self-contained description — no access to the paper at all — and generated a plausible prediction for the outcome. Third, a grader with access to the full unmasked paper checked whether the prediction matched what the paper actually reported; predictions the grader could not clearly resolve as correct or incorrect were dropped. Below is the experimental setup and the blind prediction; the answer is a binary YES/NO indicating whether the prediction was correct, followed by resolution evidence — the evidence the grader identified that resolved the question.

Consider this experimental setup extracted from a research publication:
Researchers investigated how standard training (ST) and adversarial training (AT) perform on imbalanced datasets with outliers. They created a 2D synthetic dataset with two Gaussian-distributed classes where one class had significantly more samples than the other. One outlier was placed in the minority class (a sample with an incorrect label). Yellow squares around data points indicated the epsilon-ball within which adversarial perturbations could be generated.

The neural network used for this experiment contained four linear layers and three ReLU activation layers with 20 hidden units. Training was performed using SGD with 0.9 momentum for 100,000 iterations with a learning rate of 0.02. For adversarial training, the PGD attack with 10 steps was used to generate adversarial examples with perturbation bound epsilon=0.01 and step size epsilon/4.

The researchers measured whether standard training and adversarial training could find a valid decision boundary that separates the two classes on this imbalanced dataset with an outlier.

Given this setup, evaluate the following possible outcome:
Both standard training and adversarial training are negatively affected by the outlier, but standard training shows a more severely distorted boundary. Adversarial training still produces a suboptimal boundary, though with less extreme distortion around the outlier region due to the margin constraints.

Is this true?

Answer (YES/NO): NO